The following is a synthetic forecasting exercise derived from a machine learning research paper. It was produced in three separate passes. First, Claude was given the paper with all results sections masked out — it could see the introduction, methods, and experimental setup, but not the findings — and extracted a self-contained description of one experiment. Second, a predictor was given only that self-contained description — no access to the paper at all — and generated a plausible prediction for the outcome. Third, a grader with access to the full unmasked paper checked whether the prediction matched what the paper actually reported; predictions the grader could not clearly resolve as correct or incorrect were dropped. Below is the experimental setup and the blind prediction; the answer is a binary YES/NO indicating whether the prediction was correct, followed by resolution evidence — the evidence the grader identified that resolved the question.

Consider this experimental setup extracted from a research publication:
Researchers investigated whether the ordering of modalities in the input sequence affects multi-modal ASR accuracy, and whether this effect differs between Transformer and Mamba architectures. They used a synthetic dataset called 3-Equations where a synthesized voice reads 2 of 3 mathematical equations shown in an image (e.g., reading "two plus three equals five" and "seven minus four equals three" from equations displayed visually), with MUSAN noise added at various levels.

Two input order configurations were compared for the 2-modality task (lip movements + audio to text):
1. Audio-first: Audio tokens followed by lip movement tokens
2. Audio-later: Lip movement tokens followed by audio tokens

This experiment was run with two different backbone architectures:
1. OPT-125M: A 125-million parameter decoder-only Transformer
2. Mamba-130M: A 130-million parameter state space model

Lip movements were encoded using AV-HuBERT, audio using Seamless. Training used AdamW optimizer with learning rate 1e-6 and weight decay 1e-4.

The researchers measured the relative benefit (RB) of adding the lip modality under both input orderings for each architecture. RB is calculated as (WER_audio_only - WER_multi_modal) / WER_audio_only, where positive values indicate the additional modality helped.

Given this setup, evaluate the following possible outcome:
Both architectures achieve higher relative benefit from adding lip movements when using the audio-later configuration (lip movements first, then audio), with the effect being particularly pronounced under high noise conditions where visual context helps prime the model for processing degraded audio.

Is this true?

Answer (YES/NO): NO